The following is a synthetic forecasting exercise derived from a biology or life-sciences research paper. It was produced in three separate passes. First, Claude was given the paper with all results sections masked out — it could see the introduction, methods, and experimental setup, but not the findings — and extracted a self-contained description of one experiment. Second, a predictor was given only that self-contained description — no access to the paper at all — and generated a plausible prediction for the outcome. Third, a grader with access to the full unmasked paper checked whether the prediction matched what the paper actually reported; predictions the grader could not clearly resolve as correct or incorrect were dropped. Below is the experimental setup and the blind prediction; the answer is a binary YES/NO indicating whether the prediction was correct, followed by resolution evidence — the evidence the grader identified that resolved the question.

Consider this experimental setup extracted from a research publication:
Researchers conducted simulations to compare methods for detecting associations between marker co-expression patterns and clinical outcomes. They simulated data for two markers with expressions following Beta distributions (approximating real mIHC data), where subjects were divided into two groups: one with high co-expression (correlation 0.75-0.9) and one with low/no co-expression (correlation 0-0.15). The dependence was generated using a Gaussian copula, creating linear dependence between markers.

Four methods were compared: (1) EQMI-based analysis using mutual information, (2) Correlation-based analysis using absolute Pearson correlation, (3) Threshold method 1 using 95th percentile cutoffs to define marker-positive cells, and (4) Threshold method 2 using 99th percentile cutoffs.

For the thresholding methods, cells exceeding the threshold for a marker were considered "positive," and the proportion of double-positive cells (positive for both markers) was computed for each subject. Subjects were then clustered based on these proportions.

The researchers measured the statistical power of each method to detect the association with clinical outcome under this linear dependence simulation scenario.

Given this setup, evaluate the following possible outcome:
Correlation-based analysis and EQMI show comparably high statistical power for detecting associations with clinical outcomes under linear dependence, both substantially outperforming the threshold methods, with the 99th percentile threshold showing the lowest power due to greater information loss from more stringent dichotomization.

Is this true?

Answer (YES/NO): NO